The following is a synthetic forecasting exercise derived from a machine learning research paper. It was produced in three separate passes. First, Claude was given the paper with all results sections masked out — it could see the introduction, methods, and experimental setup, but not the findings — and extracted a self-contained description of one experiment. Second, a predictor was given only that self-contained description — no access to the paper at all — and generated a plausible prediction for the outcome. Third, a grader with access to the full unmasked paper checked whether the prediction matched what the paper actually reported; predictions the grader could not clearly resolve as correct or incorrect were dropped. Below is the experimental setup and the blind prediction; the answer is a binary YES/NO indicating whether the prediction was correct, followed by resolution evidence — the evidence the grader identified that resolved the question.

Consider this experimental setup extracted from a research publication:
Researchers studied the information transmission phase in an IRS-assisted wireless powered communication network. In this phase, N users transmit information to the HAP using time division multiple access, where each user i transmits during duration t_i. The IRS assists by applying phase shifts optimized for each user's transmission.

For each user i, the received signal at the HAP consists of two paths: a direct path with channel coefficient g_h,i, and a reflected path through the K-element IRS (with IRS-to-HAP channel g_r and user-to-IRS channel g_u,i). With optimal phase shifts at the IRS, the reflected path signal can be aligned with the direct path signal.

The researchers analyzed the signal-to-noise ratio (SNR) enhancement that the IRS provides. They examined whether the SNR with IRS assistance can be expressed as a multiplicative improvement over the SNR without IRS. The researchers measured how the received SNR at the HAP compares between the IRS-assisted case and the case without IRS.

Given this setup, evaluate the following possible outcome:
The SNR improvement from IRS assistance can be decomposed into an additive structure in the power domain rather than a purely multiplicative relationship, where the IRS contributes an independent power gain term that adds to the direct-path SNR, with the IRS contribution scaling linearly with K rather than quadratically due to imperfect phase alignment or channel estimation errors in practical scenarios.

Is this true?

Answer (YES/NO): NO